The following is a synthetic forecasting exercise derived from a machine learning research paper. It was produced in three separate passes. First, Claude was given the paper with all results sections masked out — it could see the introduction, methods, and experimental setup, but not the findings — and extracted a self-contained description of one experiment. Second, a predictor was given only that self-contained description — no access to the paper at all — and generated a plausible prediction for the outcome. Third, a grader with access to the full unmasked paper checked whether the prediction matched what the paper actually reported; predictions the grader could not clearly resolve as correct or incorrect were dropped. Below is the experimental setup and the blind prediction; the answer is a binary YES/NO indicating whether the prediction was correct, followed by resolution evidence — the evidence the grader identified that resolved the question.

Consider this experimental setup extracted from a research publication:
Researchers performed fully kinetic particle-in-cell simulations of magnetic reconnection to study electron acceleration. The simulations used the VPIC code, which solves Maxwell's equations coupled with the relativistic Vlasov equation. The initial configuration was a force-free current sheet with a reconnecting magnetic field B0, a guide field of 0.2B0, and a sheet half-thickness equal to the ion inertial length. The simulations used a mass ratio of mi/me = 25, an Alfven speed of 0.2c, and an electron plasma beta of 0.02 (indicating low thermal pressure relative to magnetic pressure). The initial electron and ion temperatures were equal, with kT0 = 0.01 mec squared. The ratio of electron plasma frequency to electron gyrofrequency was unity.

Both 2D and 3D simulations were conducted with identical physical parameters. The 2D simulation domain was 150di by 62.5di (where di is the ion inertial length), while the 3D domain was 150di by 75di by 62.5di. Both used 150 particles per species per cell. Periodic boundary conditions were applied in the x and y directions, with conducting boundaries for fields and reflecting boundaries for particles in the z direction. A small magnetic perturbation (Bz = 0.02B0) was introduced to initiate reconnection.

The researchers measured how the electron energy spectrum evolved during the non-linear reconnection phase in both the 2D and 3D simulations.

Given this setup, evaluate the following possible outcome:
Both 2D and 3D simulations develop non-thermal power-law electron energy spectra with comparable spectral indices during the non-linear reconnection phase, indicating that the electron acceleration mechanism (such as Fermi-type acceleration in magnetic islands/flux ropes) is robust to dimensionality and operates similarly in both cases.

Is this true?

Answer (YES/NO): NO